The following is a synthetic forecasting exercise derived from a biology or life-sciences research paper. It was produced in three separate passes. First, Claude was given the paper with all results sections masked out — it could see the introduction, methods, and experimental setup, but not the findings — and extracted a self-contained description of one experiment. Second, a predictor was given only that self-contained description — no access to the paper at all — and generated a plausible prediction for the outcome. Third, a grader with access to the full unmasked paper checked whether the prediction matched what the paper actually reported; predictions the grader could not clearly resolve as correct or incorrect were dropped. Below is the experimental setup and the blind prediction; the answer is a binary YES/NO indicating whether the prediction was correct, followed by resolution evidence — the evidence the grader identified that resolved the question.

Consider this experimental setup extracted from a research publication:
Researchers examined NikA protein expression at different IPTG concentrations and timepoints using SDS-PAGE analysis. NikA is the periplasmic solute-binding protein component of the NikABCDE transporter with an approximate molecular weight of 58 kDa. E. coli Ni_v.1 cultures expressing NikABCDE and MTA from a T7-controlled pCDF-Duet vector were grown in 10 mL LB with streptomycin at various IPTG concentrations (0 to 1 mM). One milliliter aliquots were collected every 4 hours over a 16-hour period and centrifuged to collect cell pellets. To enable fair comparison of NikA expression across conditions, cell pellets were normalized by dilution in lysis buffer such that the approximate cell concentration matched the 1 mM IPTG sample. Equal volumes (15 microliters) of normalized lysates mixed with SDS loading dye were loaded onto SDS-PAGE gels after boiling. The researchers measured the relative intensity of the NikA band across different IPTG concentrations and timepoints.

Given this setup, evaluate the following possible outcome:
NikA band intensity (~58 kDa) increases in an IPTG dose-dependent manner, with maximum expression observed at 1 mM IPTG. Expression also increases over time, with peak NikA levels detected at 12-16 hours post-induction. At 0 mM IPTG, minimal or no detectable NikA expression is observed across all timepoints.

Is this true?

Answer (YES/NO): NO